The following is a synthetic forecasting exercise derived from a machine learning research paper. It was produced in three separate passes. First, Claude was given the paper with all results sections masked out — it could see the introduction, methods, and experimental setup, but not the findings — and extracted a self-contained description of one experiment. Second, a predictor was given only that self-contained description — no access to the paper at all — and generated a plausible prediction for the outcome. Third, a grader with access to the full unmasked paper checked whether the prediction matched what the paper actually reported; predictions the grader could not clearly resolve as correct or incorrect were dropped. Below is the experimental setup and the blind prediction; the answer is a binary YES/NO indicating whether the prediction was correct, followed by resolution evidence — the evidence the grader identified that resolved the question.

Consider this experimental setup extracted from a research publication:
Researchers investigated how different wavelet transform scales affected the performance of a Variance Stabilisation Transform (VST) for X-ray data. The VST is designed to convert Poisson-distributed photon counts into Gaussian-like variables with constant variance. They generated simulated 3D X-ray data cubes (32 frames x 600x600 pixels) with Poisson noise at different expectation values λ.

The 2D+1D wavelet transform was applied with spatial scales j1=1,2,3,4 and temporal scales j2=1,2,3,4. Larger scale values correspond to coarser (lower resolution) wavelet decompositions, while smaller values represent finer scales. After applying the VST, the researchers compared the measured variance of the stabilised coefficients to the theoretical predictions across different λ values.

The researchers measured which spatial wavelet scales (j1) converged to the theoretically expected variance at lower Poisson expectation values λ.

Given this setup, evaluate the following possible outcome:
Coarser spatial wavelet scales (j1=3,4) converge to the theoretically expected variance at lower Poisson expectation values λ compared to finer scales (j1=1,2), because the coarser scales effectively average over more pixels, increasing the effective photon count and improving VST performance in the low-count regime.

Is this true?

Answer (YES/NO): YES